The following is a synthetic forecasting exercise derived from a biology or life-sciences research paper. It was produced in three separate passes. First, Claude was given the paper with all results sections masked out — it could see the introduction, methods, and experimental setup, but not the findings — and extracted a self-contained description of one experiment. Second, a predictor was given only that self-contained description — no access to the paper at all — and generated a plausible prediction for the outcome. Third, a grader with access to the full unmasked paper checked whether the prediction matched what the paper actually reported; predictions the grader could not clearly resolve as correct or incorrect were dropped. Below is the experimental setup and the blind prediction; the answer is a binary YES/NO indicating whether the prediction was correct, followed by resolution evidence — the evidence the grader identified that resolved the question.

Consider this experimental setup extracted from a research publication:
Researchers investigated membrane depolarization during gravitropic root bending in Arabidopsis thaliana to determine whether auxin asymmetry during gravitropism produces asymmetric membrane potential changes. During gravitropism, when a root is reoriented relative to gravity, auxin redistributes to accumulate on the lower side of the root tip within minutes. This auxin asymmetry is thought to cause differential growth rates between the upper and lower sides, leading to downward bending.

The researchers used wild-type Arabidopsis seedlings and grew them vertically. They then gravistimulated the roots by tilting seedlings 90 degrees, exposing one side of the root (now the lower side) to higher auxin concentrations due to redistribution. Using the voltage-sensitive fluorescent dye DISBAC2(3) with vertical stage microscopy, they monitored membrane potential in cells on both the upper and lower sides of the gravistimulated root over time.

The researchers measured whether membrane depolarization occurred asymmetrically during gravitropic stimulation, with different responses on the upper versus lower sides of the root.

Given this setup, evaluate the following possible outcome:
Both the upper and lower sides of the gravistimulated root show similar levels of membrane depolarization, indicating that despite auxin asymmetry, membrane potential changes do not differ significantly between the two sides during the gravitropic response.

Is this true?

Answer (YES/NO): NO